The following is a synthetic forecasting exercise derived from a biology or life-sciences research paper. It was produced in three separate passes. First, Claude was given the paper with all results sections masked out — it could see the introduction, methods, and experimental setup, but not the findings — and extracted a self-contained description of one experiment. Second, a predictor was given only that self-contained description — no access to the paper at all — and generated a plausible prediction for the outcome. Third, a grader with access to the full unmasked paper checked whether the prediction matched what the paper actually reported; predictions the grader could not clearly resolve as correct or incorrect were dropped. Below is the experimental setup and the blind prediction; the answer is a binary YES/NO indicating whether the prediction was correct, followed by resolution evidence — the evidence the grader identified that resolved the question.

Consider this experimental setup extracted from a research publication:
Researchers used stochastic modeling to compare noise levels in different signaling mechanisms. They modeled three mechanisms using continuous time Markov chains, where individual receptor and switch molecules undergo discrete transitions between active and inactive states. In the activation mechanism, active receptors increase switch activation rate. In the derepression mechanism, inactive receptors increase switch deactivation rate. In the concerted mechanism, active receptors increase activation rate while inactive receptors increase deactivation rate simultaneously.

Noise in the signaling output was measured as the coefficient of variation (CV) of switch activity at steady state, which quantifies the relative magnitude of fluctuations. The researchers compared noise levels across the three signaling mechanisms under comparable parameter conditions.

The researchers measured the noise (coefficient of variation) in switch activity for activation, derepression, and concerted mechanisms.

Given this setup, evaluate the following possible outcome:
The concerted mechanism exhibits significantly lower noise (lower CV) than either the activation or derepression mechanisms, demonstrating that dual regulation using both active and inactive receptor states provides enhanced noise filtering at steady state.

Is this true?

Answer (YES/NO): NO